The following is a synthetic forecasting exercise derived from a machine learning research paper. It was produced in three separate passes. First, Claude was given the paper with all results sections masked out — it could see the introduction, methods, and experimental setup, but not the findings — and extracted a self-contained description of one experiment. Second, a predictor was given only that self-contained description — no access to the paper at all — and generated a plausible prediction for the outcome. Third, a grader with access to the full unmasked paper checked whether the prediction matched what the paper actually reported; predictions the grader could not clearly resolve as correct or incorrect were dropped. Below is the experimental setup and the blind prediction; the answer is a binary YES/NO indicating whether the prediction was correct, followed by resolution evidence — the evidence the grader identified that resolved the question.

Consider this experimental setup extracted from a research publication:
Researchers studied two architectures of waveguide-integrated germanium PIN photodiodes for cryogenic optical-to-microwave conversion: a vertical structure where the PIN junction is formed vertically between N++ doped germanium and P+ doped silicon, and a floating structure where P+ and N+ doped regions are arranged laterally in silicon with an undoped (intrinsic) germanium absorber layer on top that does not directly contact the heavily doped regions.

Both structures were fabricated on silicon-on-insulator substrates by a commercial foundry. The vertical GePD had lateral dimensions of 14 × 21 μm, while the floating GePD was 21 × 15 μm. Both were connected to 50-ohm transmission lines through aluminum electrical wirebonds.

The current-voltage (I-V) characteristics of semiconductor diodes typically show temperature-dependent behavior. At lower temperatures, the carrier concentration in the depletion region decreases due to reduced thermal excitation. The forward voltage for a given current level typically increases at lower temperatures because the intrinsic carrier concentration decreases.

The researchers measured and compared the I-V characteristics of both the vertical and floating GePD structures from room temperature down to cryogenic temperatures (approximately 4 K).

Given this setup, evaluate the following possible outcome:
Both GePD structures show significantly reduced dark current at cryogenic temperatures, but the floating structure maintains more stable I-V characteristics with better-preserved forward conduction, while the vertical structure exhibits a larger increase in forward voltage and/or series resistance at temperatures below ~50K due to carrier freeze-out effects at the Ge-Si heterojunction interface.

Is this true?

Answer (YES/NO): NO